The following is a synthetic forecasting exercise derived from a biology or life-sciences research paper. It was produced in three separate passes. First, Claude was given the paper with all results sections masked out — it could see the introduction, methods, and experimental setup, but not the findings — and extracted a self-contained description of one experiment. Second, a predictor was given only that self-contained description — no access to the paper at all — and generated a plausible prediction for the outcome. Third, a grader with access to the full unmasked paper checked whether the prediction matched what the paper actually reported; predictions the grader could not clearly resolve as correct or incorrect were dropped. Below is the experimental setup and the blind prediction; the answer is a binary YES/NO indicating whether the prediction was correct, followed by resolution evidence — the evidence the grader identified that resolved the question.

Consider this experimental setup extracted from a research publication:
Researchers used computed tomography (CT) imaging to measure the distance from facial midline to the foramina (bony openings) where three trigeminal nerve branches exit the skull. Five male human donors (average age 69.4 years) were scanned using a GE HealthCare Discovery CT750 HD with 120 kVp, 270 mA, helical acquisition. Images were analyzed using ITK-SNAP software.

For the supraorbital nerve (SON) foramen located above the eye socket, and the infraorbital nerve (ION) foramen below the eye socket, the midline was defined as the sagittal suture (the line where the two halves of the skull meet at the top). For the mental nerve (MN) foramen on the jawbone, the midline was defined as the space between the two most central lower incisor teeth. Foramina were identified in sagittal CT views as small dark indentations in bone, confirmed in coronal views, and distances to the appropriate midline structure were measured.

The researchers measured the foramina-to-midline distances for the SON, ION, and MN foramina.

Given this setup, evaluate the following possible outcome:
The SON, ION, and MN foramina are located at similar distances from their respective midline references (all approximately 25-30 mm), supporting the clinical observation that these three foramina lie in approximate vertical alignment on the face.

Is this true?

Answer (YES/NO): NO